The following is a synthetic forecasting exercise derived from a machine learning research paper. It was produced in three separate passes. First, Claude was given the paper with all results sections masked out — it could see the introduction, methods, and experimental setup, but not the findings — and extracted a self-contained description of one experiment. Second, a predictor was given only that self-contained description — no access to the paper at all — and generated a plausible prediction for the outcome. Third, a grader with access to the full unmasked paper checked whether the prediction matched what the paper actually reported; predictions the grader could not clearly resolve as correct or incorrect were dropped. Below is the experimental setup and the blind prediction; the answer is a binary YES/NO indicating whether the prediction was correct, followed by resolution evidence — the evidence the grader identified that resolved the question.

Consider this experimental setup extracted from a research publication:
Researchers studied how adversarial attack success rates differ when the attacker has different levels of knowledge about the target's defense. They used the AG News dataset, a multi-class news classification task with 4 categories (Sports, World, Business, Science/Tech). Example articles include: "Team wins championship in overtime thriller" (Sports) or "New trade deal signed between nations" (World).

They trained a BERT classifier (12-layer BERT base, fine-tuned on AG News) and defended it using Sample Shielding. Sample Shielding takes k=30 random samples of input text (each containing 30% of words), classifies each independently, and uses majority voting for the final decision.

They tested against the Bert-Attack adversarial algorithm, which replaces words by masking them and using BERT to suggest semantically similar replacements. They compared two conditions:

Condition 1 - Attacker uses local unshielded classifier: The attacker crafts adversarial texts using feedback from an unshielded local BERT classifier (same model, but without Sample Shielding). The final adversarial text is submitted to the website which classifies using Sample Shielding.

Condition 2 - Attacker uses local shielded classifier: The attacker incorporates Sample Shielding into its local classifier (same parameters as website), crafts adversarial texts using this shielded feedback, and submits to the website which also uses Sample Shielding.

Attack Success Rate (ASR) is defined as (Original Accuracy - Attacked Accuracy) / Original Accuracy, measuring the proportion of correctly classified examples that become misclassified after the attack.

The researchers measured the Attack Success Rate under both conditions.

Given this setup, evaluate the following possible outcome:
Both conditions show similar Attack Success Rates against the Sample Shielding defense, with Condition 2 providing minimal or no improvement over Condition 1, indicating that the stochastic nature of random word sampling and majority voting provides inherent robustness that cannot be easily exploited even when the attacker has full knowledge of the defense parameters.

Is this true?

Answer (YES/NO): NO